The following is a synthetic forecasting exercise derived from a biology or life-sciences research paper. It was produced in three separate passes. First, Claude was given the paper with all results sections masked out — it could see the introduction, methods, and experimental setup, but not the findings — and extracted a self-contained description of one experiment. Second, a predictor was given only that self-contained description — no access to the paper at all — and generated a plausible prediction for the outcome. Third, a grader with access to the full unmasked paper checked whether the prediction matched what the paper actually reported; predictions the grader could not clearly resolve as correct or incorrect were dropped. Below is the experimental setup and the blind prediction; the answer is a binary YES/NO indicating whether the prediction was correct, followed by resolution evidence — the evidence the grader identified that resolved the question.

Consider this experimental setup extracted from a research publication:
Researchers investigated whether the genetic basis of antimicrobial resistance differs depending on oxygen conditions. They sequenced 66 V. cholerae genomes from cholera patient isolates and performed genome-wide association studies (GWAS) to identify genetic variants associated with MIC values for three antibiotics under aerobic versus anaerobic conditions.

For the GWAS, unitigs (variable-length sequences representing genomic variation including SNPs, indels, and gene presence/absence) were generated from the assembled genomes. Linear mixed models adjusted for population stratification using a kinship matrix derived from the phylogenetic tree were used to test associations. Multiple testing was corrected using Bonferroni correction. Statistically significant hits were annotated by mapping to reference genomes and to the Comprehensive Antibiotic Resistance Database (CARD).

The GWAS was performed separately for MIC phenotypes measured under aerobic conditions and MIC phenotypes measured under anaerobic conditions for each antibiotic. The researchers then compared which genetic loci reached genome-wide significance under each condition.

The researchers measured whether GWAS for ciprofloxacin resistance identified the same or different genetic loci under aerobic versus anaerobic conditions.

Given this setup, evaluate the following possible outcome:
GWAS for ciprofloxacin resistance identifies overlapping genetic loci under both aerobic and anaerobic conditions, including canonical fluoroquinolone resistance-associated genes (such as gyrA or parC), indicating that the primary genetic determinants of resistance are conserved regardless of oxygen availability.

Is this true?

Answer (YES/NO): NO